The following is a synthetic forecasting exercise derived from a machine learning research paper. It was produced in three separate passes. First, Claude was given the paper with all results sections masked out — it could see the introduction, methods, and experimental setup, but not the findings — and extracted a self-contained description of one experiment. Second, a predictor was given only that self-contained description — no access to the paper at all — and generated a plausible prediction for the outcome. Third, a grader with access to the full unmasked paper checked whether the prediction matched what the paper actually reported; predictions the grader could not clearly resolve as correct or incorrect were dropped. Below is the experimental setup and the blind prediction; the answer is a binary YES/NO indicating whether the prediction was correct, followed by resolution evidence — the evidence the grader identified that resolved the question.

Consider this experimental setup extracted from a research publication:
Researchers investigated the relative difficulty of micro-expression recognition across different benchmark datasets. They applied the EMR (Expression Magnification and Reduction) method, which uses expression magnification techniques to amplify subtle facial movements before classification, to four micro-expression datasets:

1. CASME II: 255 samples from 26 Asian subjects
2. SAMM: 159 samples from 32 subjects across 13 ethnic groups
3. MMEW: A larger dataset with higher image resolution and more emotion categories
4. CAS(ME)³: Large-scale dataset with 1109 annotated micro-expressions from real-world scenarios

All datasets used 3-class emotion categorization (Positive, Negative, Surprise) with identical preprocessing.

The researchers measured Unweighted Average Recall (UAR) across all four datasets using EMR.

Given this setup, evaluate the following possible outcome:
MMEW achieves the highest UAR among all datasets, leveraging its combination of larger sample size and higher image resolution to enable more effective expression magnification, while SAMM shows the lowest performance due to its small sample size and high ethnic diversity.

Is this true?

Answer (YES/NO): NO